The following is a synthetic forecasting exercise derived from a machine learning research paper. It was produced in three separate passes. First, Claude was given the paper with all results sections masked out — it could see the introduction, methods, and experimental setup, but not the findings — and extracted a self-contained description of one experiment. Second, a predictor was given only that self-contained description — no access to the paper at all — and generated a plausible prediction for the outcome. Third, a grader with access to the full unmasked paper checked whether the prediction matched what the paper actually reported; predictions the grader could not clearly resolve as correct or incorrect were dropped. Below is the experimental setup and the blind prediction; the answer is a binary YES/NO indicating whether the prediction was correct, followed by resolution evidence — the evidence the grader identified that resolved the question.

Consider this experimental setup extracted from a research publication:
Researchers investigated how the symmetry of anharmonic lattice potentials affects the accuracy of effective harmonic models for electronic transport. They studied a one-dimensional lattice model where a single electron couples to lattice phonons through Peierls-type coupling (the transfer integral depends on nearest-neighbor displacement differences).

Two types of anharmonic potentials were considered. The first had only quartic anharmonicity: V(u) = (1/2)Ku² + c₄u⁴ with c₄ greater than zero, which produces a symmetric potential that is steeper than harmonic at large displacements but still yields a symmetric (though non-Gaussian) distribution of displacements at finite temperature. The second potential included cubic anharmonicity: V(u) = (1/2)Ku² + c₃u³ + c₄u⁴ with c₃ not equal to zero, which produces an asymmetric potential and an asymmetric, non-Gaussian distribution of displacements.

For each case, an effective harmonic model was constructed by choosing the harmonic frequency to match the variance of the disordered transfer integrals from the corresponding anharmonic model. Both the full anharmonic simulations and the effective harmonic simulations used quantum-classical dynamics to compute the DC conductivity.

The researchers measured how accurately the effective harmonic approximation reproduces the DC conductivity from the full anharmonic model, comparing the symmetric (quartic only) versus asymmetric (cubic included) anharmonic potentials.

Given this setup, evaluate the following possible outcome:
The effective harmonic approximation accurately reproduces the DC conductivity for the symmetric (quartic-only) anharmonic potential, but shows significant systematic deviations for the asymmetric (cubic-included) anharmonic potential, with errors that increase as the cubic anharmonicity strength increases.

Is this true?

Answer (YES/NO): NO